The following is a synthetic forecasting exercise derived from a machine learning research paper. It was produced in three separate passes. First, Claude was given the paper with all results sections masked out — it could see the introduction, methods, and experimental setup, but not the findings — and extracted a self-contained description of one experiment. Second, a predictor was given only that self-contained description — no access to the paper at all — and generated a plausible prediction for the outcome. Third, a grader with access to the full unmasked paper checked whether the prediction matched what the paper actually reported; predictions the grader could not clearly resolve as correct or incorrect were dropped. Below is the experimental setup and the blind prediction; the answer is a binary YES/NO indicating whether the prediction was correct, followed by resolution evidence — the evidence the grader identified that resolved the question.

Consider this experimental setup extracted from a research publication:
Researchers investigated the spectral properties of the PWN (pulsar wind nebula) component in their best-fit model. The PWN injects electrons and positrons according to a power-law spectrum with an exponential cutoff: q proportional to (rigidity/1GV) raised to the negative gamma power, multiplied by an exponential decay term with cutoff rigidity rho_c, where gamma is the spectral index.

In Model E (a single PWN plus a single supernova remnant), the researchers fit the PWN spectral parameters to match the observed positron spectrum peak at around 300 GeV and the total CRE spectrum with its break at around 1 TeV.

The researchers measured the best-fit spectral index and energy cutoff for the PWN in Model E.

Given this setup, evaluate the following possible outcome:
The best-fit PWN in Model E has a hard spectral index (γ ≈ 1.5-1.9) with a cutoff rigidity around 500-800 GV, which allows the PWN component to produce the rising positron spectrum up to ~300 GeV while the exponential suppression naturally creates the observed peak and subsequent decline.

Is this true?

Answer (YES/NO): NO